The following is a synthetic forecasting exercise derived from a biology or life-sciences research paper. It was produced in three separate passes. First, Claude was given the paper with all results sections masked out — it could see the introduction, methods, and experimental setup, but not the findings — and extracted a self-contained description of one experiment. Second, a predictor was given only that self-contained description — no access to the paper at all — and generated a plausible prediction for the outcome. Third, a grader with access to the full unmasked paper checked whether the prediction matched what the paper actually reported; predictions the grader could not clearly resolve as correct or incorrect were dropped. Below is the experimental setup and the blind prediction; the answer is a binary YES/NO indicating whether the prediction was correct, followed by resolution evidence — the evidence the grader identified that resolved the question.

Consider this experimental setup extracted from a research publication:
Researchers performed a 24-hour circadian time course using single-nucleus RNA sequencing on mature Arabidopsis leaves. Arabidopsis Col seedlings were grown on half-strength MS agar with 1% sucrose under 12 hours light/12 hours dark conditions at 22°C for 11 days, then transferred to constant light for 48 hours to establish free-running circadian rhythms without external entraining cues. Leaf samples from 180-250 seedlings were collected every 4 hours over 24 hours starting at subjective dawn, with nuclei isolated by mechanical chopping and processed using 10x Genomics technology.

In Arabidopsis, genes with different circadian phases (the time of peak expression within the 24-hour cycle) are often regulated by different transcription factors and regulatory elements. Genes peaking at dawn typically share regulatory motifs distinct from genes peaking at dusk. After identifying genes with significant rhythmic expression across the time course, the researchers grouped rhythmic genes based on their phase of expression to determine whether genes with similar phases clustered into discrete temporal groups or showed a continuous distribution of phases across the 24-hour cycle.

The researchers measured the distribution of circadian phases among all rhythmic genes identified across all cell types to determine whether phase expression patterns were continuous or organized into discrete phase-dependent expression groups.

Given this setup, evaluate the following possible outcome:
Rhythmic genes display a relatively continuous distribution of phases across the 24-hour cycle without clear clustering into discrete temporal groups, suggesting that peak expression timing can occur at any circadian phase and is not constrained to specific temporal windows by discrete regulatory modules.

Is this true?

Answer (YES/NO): NO